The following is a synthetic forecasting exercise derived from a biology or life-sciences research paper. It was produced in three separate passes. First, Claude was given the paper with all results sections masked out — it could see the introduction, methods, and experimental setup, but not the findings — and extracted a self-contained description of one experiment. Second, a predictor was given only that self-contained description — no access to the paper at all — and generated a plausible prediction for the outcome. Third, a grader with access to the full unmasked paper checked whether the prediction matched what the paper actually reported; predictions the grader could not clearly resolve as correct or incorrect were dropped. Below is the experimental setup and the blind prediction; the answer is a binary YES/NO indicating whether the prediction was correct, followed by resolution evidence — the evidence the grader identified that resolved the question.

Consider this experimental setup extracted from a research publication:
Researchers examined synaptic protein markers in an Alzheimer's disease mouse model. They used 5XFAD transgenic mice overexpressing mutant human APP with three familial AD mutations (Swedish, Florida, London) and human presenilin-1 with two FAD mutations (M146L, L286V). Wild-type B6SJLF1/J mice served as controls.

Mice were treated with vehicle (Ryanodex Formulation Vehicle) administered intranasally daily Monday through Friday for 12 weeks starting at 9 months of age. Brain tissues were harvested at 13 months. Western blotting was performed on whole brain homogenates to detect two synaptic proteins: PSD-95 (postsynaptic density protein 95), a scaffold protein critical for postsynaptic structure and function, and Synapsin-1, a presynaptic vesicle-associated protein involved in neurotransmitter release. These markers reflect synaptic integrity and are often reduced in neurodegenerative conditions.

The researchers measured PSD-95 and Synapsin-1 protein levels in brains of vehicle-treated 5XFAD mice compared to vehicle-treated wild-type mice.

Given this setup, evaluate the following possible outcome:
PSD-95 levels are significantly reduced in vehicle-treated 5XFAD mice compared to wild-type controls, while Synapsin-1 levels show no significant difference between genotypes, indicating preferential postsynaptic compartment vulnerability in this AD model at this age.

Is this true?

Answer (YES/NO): NO